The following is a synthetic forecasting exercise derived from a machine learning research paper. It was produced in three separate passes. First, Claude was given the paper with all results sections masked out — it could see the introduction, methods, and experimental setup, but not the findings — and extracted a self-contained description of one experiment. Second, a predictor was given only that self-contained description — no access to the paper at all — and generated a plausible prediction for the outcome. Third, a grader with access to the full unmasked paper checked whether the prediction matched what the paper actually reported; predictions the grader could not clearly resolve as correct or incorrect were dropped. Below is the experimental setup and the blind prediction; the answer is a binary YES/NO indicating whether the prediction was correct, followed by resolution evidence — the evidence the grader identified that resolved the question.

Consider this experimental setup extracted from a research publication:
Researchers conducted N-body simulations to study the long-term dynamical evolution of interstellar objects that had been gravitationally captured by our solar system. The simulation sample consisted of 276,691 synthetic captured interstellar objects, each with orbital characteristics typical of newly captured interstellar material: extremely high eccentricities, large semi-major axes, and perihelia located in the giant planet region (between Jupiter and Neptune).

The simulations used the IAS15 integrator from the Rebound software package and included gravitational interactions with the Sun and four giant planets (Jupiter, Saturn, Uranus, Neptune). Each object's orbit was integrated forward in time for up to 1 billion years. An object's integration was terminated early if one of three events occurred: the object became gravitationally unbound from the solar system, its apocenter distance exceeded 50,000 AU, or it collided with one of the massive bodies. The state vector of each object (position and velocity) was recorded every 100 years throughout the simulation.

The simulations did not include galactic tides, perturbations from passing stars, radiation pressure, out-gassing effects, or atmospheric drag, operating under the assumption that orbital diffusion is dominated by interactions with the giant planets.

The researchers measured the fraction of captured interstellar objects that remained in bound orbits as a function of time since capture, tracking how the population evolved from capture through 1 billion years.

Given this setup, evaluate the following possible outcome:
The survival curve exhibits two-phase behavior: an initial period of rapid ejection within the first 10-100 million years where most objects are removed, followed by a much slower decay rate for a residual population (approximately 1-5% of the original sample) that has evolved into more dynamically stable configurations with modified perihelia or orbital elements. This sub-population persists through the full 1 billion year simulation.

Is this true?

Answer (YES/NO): NO